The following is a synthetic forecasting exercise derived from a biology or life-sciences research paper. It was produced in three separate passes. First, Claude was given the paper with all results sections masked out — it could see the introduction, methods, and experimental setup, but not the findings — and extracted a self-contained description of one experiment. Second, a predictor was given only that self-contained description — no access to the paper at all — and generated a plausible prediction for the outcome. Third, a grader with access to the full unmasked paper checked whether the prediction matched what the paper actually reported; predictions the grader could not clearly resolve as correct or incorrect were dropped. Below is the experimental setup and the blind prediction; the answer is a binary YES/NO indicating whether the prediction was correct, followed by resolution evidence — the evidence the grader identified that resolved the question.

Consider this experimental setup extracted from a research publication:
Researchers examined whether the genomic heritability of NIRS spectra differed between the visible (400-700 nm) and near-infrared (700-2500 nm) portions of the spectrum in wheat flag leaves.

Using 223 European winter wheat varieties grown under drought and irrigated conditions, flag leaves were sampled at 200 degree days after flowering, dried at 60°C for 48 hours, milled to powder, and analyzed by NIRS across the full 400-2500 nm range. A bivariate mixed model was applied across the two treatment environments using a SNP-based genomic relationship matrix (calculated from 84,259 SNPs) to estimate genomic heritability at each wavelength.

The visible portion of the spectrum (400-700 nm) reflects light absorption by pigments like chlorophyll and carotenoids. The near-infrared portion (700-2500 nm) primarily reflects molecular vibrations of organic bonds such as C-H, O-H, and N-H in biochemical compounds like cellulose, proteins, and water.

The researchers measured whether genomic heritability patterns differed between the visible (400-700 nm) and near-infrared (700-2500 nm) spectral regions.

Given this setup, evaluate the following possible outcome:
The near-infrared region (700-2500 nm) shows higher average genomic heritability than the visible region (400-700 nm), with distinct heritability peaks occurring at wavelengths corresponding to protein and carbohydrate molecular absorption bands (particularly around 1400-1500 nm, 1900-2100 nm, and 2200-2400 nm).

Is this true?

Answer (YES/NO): NO